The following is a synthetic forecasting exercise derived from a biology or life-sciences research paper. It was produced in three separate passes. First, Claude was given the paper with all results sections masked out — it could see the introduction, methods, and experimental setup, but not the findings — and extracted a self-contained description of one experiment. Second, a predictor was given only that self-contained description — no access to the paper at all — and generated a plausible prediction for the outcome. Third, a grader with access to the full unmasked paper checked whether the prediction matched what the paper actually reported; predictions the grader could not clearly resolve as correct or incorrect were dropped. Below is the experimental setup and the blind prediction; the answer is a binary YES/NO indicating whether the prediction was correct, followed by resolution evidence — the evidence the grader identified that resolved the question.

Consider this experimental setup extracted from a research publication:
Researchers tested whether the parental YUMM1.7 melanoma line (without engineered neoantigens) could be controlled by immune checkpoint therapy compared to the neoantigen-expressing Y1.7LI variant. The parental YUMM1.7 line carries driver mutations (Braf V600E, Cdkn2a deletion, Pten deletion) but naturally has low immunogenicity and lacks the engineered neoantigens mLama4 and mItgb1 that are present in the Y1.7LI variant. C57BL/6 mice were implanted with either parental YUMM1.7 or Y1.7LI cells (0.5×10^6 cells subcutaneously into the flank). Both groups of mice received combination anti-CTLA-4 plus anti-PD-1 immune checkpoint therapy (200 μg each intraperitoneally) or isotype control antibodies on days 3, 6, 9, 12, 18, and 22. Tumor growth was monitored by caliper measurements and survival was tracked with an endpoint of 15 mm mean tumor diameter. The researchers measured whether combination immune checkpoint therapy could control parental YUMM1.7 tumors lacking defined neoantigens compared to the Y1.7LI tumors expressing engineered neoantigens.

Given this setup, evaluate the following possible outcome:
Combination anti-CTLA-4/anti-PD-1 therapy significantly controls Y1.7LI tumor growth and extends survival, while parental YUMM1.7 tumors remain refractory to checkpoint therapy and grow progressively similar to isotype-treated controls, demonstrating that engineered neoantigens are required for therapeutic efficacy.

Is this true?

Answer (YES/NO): YES